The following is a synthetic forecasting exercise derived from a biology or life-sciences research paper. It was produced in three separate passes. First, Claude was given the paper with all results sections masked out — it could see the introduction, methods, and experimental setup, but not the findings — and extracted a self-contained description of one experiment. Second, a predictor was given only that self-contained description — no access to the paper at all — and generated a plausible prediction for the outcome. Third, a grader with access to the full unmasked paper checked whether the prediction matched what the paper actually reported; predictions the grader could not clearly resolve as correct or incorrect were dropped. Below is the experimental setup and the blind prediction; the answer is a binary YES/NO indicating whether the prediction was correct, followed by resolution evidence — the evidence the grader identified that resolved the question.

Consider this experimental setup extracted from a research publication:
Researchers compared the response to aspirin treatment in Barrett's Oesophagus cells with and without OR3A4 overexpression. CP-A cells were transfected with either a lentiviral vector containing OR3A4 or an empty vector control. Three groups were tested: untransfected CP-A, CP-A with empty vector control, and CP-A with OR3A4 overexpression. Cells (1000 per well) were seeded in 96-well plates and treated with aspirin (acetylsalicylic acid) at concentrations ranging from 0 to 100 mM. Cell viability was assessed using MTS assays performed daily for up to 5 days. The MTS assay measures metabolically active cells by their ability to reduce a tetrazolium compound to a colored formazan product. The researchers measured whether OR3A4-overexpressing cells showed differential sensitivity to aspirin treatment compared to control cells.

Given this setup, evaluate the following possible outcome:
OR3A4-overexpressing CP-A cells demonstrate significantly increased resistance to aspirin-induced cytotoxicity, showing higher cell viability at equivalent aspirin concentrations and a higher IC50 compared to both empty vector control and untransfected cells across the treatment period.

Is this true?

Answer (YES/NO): NO